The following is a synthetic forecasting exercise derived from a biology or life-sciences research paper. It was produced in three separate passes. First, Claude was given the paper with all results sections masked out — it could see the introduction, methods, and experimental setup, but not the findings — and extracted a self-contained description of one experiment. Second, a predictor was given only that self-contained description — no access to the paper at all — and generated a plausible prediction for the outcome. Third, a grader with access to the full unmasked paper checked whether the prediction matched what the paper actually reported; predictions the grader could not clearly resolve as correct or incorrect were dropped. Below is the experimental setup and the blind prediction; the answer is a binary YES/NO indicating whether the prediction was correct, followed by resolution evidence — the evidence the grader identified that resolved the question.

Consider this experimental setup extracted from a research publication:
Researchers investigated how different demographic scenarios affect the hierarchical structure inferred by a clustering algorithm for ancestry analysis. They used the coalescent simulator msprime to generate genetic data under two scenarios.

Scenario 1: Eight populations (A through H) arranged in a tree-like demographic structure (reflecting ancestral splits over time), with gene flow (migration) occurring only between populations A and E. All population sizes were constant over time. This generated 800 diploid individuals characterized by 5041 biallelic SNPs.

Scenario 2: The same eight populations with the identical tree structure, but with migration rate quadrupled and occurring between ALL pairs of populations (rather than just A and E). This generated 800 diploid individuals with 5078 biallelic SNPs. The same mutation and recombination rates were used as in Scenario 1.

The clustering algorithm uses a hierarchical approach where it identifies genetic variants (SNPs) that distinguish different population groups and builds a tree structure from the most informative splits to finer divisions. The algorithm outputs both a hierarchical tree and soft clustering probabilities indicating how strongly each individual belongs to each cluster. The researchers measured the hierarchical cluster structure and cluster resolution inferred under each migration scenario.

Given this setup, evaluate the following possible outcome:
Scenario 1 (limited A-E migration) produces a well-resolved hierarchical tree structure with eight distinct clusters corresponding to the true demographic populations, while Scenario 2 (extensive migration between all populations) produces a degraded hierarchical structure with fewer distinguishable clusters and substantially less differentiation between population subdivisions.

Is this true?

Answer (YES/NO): NO